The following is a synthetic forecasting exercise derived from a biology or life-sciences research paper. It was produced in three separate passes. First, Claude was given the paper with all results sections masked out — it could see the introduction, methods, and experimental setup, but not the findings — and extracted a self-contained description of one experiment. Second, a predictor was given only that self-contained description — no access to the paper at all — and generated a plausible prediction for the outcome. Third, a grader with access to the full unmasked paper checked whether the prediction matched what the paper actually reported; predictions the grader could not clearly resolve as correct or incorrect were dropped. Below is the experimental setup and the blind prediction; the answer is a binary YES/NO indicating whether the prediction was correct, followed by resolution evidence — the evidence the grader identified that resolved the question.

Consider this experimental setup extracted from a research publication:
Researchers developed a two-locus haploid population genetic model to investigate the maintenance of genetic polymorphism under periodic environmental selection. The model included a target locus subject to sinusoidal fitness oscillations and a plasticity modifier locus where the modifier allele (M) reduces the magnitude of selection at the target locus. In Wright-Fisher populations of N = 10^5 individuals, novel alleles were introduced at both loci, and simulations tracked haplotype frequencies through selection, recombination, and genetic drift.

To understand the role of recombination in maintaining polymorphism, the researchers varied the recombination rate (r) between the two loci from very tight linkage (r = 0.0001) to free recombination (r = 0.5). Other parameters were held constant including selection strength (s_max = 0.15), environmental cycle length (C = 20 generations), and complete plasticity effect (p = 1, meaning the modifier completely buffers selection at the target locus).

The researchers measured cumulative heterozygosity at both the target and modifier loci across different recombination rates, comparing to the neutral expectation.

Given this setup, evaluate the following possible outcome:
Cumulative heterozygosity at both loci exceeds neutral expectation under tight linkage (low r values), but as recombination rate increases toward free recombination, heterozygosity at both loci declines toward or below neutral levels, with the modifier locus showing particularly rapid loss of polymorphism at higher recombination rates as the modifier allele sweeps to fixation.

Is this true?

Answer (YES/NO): NO